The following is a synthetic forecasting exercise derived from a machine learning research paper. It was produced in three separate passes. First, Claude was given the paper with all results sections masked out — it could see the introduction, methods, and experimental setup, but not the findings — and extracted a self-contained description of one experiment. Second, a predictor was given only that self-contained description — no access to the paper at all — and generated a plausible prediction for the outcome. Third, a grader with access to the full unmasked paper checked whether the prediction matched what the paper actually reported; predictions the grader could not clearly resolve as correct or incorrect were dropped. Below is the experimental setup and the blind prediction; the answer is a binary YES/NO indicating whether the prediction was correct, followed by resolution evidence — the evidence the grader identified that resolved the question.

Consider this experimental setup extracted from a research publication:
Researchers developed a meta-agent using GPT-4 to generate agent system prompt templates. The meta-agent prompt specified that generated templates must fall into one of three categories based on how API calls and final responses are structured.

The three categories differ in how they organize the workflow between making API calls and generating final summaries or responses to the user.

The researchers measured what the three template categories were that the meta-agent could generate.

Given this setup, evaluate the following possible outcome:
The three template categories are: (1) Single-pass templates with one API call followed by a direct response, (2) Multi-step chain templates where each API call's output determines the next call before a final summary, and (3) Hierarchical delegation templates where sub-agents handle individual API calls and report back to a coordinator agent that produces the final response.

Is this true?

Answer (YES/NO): NO